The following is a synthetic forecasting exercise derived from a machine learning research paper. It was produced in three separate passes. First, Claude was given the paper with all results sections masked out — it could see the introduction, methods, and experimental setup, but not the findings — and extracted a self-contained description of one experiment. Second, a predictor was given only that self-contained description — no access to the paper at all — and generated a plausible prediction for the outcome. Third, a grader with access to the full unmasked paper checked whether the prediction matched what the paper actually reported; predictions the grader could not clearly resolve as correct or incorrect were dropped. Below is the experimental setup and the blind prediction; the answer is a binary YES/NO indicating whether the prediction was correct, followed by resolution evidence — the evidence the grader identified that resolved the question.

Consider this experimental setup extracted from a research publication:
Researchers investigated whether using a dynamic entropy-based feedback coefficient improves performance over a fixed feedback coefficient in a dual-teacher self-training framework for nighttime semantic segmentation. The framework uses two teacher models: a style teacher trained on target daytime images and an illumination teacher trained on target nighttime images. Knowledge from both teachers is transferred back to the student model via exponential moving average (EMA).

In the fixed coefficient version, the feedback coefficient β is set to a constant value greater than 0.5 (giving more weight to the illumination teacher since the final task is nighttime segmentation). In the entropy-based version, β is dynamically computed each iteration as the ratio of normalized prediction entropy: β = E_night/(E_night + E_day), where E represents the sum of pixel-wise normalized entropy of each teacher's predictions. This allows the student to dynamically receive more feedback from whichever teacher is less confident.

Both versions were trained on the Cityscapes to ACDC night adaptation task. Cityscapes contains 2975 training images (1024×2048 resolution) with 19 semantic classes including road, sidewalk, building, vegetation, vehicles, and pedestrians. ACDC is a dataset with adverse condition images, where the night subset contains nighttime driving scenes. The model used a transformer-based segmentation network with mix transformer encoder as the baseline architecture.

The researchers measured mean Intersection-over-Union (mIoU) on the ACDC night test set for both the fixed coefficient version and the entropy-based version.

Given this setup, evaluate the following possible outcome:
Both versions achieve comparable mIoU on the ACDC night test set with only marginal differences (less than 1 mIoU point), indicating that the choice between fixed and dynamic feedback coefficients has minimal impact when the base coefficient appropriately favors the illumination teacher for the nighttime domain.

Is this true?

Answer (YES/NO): YES